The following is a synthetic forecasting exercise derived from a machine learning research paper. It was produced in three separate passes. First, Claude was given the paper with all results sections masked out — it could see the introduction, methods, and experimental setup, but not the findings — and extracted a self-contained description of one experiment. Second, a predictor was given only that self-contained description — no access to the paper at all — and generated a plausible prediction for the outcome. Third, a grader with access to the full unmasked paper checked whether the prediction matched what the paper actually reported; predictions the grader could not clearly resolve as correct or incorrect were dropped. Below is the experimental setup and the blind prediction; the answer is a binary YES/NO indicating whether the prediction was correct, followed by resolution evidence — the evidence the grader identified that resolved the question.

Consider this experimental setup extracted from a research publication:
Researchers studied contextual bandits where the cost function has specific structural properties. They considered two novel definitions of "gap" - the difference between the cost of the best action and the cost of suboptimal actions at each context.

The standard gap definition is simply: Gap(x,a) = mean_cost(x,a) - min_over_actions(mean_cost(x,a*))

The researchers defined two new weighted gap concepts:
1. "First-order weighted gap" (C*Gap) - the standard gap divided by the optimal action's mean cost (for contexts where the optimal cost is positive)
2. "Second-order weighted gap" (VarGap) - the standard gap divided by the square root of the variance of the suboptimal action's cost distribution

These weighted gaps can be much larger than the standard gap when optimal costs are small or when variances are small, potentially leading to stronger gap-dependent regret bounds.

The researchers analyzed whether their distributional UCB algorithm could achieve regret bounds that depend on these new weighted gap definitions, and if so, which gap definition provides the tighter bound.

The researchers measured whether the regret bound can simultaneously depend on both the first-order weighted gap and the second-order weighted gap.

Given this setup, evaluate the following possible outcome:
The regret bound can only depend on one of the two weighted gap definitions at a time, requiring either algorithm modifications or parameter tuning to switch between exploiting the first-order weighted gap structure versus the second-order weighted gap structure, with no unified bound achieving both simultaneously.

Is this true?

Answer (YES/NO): NO